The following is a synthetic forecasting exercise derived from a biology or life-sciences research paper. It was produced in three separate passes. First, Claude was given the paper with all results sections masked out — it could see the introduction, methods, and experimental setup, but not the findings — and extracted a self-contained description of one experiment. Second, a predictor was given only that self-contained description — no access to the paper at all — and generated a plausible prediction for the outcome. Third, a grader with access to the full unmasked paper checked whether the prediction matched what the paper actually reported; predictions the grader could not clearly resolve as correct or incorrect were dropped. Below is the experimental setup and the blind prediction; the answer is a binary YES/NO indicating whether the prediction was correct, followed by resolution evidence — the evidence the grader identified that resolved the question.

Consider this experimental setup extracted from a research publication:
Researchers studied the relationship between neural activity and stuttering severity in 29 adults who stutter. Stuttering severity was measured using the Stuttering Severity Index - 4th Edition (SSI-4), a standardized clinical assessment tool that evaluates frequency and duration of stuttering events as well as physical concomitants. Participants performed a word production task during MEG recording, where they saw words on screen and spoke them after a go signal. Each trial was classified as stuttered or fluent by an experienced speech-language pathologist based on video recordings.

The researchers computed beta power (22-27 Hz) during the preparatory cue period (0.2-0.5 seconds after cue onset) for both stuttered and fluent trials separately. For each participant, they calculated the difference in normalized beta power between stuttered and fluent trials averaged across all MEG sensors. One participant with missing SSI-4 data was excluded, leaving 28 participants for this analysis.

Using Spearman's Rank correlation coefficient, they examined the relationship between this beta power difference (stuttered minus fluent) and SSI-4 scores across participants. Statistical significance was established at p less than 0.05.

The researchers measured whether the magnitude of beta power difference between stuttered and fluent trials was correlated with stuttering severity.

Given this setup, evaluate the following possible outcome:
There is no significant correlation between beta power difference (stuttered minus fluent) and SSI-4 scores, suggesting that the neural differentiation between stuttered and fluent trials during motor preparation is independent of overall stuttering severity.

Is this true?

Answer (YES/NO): NO